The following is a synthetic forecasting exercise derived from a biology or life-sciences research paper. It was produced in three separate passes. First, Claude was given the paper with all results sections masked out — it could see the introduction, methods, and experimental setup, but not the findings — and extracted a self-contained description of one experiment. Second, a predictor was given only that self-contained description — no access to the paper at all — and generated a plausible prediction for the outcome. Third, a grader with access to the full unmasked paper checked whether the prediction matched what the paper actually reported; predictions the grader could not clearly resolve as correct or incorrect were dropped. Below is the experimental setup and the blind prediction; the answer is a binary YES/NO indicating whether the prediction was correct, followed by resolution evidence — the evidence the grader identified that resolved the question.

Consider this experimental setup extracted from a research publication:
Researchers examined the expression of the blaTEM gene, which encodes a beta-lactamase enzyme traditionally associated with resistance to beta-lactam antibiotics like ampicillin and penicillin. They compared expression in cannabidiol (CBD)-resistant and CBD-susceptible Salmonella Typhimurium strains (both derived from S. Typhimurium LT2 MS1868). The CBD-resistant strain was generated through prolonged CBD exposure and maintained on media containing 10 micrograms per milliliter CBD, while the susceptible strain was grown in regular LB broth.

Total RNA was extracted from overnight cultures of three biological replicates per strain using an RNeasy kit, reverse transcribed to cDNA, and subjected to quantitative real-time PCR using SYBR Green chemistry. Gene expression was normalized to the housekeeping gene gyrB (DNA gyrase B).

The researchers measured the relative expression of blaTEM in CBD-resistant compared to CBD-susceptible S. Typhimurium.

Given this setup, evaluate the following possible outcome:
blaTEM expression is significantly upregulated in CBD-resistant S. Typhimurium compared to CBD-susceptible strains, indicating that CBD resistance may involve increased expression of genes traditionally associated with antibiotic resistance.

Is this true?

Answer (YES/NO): YES